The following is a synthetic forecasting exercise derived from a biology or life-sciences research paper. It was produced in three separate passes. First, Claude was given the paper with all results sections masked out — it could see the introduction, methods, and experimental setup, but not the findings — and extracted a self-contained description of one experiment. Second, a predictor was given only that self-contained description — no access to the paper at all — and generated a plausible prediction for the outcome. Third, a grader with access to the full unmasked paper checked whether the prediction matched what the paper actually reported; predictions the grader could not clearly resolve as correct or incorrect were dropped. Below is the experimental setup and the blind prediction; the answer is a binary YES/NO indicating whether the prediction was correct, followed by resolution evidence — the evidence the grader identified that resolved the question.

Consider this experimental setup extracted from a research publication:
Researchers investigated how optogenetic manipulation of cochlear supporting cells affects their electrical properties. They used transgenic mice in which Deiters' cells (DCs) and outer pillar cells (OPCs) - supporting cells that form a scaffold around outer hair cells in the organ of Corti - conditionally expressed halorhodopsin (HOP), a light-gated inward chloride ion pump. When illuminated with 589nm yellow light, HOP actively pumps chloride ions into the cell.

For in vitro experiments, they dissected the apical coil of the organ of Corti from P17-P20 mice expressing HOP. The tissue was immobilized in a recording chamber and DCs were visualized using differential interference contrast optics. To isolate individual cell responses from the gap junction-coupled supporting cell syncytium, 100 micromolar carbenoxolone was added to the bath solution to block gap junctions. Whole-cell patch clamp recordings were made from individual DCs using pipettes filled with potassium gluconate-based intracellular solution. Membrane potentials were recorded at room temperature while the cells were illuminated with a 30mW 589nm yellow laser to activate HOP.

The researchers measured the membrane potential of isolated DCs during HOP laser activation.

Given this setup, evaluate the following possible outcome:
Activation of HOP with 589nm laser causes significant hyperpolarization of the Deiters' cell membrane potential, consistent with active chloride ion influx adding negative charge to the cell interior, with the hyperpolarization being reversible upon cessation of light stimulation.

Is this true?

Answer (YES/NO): YES